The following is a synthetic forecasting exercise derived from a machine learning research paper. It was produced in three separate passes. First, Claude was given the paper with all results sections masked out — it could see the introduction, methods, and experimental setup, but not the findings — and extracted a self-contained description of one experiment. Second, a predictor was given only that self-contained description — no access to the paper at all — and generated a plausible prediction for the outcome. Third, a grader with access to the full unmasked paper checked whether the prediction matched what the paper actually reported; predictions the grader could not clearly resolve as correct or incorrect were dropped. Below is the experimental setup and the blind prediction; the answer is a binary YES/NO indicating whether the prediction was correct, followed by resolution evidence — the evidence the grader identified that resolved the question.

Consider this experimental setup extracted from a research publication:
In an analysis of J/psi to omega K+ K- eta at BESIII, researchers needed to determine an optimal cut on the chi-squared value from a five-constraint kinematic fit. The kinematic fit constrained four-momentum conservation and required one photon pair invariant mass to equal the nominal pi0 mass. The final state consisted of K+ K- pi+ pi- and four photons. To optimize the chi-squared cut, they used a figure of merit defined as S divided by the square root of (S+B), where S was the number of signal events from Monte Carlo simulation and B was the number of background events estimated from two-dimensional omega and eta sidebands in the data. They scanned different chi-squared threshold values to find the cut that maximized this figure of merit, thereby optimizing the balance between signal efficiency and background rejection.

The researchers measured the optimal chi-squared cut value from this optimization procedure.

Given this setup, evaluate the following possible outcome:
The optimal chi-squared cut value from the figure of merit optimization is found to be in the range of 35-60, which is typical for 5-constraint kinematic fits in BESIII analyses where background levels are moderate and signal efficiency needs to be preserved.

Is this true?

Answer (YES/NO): NO